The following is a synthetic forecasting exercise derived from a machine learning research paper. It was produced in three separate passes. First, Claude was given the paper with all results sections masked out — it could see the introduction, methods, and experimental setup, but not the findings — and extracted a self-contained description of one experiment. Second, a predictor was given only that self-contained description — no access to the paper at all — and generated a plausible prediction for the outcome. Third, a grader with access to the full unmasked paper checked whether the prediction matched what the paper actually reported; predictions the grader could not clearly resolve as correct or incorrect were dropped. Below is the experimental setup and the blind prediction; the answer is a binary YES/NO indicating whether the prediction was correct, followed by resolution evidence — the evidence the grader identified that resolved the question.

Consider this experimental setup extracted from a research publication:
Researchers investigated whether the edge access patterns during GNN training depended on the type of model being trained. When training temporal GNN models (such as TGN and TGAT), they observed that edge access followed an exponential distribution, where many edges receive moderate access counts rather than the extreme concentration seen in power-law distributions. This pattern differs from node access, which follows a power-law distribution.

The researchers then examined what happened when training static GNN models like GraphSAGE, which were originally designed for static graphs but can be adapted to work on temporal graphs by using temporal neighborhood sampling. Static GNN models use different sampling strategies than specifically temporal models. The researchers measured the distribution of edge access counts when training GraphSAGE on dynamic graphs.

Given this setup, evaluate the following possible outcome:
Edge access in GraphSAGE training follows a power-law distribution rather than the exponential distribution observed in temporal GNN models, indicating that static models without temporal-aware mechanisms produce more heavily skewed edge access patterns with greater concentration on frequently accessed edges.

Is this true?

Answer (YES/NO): NO